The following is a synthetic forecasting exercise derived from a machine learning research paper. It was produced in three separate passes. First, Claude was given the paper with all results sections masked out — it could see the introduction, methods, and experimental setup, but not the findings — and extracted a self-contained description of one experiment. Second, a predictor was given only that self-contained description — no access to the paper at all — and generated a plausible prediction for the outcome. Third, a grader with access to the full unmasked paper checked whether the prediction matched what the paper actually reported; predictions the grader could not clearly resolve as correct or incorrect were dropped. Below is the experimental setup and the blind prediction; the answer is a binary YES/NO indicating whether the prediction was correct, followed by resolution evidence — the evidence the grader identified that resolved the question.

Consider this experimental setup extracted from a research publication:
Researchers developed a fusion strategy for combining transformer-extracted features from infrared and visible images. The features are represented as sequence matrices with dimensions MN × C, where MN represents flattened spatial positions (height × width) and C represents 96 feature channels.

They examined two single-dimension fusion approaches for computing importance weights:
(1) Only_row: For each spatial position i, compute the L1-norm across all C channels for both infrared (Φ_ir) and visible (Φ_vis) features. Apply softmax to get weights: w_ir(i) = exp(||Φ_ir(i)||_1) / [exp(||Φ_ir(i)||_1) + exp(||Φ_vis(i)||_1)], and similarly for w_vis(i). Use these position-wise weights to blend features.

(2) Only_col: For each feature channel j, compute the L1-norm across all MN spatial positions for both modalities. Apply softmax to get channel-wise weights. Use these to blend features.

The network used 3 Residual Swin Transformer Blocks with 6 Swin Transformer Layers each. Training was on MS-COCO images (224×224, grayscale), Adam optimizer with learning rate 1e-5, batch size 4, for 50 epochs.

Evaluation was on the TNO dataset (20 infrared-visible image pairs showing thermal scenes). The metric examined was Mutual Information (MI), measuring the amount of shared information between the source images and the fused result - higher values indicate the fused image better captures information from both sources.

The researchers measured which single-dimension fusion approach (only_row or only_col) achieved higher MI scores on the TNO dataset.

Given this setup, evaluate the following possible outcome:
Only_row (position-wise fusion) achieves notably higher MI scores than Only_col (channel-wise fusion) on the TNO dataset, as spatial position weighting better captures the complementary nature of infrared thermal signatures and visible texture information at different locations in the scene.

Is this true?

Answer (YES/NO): NO